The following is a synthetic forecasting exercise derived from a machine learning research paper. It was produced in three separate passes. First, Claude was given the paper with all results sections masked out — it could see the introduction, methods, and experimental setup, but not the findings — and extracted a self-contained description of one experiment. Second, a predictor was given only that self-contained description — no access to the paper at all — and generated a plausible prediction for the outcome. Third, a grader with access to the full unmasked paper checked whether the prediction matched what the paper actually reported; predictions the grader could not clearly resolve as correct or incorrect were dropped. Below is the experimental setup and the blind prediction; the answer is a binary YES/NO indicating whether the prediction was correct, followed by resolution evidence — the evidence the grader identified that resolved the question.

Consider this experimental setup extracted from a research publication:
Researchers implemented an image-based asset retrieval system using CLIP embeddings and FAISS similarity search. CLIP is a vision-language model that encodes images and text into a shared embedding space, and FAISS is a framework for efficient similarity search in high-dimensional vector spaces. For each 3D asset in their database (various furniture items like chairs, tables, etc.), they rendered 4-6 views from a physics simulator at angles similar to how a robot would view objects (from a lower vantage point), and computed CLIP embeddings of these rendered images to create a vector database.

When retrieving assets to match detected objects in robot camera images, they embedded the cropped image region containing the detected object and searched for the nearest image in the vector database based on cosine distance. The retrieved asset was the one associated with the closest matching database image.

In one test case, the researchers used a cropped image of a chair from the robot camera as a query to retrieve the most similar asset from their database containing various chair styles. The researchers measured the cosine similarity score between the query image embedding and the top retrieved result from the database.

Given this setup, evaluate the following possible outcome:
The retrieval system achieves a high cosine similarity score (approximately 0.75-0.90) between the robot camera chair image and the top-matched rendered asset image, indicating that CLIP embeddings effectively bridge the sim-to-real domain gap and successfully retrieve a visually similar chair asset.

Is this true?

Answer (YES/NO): YES